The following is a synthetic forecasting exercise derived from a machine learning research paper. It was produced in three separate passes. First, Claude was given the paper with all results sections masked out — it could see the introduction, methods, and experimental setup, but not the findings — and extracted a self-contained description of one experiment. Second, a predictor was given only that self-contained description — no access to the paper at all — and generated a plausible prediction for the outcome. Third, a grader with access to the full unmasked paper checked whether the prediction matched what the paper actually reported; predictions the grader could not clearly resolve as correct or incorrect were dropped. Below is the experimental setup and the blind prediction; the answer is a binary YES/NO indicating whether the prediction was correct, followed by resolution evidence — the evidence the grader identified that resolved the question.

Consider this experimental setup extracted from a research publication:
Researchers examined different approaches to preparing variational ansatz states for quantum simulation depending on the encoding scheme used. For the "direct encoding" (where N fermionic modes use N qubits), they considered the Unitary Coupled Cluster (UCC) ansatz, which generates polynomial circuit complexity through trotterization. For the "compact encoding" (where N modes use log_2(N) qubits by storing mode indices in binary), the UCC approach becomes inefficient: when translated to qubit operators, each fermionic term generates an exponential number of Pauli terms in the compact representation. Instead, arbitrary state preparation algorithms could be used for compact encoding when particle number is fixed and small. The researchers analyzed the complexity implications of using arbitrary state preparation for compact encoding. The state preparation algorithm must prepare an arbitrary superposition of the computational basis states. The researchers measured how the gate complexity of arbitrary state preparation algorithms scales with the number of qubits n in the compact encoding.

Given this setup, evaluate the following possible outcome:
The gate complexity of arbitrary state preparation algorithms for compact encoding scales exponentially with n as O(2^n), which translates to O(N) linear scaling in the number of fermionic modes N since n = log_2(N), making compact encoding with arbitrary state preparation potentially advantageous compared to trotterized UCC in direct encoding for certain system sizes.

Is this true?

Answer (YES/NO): YES